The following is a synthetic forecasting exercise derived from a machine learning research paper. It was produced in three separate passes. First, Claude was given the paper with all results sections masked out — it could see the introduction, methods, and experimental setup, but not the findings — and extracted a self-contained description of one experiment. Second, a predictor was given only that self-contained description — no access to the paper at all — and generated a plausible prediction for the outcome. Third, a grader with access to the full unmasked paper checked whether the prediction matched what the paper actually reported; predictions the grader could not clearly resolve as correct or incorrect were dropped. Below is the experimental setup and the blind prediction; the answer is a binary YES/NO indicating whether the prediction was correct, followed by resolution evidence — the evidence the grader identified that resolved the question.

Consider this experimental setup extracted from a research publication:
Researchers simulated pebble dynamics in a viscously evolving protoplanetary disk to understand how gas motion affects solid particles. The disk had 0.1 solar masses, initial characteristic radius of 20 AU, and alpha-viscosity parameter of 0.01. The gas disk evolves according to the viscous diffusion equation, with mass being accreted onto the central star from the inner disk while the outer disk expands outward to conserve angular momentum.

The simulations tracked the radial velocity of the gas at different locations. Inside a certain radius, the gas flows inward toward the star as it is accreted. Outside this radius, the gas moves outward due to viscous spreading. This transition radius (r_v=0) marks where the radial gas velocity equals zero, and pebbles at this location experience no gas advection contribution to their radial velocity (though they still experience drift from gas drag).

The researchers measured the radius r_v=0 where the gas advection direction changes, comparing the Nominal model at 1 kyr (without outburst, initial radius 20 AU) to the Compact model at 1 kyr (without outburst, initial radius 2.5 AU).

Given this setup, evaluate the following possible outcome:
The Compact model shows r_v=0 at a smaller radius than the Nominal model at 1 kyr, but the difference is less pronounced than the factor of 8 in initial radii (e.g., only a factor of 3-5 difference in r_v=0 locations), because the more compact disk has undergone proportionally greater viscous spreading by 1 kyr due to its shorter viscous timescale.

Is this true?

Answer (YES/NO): NO